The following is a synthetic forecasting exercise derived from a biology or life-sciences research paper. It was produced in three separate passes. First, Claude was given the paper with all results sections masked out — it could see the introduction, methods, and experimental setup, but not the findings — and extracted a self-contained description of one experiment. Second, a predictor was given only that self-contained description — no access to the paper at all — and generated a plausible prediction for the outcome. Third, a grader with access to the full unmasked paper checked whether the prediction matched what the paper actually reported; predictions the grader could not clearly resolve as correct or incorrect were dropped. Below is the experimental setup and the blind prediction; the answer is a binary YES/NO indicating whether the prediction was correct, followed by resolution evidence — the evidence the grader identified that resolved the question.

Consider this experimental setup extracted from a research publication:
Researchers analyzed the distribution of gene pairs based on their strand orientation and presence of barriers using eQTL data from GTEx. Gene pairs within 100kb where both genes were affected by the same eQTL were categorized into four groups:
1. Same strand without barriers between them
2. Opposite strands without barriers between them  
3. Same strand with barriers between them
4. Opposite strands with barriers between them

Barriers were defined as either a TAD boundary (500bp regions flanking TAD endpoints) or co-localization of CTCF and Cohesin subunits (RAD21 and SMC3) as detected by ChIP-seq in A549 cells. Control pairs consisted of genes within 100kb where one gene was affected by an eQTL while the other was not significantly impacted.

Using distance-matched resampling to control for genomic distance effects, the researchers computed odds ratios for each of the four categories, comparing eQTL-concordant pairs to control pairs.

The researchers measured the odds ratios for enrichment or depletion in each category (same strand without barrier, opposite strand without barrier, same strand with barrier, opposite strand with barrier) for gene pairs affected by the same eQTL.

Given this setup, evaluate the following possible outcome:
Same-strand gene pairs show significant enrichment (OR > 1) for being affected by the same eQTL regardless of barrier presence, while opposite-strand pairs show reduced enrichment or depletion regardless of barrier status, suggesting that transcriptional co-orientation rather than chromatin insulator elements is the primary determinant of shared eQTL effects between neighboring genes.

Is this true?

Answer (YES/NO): NO